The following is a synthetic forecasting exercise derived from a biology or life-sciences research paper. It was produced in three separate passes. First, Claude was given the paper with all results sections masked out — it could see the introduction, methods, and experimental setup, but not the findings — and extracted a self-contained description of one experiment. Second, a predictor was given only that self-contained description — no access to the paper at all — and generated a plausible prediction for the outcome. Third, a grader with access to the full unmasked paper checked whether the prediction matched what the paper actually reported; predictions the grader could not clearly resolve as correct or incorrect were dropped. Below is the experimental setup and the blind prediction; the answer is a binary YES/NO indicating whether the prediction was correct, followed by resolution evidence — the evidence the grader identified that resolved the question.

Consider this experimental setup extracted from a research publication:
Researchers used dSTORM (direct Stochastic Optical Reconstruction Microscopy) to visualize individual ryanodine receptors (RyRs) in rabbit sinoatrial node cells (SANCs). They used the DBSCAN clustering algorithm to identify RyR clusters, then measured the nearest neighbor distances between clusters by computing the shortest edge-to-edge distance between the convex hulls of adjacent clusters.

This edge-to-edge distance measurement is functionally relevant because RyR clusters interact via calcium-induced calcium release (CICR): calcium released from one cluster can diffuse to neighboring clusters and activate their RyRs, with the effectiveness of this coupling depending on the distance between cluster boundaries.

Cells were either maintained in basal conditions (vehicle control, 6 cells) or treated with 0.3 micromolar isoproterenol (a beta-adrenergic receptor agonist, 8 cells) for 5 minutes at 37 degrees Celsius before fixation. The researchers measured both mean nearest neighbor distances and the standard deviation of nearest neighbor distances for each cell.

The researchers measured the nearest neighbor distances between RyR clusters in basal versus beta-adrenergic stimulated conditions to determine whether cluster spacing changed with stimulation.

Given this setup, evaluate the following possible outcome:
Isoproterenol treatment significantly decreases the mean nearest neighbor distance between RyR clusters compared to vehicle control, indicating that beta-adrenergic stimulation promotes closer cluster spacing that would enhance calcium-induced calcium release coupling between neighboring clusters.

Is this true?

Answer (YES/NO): YES